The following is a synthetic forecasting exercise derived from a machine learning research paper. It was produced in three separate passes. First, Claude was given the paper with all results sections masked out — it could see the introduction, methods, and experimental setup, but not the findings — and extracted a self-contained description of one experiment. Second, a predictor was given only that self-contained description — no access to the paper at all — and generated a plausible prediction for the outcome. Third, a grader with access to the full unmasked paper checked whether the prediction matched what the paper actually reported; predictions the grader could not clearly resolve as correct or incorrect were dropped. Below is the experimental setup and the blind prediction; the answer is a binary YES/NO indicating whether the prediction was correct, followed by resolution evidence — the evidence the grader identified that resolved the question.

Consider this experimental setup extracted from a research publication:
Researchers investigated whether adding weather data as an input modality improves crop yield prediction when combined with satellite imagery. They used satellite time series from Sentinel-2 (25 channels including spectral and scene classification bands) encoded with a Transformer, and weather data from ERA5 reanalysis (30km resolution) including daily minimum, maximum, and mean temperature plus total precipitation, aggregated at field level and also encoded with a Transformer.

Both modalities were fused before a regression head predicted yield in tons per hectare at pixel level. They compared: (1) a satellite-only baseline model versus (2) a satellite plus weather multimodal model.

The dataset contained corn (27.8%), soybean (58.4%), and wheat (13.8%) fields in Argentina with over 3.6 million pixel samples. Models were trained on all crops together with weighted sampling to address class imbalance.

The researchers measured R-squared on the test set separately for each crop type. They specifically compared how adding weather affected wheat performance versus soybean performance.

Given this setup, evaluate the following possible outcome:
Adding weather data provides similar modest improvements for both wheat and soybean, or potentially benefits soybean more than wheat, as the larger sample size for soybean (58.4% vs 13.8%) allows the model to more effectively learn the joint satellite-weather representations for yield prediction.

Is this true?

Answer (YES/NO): NO